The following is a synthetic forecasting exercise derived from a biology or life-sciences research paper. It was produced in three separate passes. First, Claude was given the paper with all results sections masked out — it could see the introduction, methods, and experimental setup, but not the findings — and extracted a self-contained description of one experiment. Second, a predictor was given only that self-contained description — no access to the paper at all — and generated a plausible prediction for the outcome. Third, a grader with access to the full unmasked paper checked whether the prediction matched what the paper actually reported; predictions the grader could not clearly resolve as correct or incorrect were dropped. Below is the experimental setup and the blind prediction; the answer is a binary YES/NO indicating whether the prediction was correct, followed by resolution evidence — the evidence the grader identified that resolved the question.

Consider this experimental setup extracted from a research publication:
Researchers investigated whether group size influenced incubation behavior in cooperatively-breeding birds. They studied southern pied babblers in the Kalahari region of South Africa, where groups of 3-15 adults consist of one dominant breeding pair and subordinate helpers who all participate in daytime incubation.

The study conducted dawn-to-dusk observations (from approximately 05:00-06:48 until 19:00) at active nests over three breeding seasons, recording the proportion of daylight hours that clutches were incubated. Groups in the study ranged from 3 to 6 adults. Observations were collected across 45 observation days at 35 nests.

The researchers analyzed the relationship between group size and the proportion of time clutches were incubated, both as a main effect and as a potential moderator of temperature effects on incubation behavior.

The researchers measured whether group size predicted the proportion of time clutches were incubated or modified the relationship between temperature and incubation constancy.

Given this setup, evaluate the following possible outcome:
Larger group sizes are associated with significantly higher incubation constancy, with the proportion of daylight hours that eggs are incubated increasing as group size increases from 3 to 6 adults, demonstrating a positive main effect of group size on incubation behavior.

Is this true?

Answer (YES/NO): NO